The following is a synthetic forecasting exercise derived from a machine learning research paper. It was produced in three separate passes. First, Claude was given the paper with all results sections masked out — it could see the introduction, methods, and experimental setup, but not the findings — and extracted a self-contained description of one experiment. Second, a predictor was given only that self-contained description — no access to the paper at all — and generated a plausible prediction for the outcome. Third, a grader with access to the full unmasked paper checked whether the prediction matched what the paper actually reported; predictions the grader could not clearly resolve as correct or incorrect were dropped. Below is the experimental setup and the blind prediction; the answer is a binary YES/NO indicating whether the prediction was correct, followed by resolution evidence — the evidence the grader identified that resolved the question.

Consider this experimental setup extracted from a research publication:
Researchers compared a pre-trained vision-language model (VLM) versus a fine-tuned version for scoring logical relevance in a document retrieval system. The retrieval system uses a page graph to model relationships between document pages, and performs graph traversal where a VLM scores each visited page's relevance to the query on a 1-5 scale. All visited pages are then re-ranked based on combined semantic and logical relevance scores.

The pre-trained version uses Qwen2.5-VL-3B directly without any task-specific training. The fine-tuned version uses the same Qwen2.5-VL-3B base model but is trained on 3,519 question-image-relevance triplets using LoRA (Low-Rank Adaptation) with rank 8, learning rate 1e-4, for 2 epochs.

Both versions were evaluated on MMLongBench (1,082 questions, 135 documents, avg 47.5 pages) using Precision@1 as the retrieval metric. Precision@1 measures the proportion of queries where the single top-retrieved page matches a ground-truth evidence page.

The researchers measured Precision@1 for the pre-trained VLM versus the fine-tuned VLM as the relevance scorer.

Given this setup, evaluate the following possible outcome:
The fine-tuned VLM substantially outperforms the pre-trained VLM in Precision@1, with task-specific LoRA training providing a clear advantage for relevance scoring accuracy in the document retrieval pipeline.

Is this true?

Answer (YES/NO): YES